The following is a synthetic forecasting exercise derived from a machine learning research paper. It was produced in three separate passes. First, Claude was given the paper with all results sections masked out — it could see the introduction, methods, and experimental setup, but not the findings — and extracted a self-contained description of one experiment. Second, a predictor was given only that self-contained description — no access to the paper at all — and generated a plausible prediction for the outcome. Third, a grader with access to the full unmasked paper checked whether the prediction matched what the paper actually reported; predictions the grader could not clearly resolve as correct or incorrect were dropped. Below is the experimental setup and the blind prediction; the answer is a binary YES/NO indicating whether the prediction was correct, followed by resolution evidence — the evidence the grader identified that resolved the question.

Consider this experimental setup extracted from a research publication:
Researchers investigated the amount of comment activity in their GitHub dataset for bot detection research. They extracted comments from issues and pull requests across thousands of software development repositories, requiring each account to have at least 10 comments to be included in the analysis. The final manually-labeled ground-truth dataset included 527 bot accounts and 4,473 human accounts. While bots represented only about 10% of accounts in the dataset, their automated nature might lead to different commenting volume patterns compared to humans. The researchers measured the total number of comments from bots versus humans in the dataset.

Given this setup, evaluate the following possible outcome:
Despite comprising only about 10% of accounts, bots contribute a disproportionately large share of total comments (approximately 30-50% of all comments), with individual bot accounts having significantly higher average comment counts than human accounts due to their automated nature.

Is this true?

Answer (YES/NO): NO